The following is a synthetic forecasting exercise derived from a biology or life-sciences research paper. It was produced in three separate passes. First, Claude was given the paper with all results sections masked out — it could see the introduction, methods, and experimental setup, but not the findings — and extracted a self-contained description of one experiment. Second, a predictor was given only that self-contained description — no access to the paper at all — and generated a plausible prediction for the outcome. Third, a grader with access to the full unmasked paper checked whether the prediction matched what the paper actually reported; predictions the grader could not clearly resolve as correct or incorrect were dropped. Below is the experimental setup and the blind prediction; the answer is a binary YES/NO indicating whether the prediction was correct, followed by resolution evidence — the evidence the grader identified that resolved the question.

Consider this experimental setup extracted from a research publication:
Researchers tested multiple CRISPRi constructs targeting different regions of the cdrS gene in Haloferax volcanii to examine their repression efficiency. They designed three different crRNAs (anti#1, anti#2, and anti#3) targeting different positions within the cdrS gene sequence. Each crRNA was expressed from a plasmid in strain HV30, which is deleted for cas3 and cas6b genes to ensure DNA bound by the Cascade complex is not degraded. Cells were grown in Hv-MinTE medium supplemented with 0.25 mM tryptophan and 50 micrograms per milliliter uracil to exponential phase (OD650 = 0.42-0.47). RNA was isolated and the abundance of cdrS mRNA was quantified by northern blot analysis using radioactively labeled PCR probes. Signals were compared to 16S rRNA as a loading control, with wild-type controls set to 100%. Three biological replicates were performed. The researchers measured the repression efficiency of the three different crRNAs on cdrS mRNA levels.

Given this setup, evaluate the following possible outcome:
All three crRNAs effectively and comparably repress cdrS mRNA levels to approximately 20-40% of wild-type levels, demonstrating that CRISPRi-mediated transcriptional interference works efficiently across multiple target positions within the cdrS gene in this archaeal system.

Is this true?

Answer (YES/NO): NO